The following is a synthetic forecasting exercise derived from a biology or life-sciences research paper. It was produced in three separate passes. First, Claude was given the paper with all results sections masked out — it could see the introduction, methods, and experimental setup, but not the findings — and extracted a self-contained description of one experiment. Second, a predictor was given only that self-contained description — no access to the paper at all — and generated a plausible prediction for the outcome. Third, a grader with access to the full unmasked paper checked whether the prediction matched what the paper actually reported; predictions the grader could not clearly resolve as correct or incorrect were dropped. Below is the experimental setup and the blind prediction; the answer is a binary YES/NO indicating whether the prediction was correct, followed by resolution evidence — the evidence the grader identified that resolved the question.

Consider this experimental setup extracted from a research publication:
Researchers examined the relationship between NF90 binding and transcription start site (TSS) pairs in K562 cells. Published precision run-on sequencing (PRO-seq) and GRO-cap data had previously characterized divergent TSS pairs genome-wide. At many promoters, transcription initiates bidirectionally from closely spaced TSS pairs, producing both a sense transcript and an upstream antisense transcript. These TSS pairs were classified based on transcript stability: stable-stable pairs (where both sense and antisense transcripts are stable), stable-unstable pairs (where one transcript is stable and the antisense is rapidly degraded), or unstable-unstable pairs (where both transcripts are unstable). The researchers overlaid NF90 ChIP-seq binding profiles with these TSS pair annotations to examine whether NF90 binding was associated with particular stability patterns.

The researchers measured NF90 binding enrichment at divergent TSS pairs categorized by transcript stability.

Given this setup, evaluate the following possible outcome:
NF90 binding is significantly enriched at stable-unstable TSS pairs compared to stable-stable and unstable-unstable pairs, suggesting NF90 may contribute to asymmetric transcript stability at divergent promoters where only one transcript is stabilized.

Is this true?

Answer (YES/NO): NO